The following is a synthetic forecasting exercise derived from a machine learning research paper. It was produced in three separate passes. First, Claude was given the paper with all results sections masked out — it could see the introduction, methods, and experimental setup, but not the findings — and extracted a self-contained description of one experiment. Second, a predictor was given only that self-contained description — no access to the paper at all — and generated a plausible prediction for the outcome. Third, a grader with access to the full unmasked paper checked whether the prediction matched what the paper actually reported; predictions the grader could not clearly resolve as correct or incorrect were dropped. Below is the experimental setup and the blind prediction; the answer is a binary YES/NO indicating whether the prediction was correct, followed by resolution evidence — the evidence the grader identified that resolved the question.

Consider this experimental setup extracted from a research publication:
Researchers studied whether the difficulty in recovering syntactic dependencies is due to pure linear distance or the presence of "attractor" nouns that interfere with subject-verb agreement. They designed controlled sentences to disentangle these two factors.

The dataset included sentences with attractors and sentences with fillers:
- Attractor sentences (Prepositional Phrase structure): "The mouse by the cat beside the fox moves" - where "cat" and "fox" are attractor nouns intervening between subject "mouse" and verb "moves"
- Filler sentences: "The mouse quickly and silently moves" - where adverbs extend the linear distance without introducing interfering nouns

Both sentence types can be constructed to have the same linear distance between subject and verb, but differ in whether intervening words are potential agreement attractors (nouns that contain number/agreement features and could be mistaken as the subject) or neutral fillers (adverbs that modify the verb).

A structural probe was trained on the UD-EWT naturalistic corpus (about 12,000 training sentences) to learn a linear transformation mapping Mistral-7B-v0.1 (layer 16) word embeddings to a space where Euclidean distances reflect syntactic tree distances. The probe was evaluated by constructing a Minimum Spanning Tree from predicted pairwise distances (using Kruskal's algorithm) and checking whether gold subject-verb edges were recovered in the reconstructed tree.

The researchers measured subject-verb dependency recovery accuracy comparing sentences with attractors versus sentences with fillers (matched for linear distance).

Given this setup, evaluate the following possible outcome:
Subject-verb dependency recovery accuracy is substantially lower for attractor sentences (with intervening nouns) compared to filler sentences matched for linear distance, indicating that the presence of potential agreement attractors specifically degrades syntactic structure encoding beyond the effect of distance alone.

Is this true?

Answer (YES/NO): YES